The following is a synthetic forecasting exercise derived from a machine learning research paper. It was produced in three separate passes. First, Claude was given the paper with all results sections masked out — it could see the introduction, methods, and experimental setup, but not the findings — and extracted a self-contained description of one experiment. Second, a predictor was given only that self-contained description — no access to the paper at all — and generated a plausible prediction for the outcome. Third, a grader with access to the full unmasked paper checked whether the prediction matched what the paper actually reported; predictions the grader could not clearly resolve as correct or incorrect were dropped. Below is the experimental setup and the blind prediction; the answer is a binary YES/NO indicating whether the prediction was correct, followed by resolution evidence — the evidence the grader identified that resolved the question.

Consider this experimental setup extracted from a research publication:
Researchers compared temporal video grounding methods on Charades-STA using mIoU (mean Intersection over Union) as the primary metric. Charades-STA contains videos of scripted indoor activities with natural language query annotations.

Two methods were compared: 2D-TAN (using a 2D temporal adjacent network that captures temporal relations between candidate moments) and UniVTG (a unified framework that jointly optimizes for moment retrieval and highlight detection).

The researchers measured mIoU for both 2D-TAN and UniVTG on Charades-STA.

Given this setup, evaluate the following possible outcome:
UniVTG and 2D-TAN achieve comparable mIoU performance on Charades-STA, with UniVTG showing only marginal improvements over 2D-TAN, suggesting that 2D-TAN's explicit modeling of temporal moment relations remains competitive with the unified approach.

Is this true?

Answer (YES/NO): NO